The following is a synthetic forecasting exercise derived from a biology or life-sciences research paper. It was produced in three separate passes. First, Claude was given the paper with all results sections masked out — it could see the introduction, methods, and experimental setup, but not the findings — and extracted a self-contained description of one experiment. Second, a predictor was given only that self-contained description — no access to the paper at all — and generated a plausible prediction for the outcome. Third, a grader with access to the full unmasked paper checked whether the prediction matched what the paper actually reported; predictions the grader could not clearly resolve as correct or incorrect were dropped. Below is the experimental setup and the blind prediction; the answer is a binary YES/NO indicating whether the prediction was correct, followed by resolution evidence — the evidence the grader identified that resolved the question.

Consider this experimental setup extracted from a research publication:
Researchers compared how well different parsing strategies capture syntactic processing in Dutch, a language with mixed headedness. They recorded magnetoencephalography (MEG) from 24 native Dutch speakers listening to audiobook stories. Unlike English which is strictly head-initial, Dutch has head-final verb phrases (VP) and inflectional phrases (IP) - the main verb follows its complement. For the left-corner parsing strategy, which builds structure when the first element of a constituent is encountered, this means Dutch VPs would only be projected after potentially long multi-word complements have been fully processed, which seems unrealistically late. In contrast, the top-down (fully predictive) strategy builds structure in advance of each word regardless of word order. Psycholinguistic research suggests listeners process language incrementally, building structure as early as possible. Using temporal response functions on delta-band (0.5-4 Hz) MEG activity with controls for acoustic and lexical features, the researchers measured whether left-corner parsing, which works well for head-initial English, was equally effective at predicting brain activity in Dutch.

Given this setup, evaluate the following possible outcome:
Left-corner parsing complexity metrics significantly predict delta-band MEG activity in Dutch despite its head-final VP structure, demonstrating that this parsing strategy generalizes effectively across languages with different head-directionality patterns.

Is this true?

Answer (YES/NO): NO